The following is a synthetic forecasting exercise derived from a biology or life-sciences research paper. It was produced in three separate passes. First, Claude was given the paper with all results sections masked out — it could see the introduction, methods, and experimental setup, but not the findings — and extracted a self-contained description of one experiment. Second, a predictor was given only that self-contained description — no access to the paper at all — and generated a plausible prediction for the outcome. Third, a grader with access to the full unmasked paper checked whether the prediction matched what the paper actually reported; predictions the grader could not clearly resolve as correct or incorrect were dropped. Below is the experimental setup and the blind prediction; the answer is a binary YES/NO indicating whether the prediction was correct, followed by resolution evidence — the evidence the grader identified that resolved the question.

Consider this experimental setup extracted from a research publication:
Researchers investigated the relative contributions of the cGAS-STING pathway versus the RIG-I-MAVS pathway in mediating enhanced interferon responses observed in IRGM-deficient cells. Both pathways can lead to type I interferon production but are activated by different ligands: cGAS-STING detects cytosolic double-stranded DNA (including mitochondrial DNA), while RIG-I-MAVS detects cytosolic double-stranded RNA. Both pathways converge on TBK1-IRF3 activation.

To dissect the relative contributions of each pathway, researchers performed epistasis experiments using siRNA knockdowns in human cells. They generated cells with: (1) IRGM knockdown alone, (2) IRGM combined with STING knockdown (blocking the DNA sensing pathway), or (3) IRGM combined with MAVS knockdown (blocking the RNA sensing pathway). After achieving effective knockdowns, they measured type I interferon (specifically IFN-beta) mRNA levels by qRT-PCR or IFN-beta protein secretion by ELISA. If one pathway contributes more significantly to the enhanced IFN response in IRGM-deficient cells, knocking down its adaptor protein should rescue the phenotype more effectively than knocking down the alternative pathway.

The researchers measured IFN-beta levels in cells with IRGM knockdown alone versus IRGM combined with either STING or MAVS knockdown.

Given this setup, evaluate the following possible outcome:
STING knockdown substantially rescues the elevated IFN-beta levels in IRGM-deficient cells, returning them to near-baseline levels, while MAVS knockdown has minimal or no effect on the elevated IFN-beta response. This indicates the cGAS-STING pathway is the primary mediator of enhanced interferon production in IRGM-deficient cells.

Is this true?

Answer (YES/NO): NO